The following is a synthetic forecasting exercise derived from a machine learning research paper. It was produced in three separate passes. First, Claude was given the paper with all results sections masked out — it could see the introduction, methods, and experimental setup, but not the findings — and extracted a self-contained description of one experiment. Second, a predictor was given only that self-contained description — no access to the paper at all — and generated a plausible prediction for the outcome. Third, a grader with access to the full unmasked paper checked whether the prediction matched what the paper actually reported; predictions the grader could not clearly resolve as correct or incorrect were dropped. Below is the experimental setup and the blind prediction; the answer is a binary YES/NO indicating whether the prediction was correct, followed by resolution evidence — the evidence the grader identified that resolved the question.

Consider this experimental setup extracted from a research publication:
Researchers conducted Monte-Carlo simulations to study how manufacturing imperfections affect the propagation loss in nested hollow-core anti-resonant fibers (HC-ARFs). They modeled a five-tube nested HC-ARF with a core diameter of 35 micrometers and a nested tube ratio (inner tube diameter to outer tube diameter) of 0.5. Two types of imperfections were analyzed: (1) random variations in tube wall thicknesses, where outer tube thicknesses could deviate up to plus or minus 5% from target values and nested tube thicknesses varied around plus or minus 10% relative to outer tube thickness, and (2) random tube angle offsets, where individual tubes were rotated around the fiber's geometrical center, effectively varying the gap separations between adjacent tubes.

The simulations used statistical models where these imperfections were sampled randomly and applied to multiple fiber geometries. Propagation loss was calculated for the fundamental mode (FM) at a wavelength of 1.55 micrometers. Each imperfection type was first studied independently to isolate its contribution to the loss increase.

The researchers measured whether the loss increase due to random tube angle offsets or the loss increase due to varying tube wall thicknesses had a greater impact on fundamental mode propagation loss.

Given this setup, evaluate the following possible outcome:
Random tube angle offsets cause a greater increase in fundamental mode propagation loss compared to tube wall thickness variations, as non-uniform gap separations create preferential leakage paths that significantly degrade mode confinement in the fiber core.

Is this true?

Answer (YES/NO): YES